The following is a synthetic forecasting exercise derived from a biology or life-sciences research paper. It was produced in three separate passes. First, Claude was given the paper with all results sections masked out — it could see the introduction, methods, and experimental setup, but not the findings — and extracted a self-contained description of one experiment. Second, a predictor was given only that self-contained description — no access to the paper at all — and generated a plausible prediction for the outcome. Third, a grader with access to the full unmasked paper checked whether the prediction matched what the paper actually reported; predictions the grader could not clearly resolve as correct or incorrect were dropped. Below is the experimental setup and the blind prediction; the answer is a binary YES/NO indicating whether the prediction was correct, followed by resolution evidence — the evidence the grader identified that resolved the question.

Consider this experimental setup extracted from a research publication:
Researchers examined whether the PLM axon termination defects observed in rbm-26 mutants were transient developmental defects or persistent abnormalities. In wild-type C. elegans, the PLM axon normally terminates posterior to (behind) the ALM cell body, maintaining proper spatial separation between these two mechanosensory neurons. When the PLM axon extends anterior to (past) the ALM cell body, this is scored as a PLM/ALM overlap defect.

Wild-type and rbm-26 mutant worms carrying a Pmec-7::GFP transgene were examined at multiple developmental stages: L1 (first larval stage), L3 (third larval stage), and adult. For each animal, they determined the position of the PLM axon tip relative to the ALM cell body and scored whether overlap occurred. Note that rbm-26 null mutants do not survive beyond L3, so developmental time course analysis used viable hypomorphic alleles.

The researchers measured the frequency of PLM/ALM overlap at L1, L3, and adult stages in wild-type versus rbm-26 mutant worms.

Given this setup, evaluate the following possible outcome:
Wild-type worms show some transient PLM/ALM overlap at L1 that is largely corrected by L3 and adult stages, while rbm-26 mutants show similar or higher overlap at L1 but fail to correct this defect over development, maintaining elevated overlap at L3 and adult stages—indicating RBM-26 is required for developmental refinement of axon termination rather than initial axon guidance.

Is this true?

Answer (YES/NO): NO